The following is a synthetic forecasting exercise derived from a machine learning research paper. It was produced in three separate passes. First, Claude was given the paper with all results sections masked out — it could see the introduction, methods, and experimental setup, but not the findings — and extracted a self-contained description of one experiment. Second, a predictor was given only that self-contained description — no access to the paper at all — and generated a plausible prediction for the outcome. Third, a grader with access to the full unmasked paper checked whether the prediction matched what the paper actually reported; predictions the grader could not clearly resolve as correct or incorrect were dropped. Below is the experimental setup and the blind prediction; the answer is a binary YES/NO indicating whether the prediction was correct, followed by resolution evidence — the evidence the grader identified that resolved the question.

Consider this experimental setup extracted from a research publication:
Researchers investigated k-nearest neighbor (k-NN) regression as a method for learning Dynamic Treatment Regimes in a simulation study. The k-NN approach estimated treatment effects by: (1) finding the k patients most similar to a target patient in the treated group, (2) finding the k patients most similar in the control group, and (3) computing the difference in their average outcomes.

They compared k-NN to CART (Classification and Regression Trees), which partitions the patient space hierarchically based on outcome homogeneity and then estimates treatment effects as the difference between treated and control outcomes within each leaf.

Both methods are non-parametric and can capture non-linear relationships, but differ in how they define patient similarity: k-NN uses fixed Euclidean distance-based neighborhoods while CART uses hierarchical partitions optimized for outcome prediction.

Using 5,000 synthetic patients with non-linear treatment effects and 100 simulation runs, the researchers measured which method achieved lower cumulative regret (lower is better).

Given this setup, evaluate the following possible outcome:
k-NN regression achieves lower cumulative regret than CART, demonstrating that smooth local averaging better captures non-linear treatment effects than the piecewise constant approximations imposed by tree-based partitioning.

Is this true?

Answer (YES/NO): NO